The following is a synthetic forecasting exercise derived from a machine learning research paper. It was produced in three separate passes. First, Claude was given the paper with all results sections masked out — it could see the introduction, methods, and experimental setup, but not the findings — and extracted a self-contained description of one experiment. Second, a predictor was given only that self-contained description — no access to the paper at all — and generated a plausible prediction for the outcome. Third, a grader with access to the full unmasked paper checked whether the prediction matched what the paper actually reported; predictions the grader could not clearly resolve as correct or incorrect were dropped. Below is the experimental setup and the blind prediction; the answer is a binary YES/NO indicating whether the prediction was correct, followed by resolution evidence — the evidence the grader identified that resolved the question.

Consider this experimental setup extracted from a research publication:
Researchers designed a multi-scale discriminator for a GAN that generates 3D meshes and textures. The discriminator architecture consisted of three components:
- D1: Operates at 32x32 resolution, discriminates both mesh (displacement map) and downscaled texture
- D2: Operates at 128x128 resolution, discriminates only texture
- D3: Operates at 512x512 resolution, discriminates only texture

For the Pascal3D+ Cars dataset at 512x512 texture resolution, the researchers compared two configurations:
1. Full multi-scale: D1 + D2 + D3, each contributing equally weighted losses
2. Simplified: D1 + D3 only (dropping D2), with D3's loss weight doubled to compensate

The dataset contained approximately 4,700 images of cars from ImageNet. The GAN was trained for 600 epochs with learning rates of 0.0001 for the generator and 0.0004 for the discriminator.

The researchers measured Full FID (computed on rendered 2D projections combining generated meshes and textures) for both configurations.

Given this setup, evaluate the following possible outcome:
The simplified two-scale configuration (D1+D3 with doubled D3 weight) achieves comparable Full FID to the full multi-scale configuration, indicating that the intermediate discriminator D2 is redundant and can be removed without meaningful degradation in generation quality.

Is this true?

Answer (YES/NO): YES